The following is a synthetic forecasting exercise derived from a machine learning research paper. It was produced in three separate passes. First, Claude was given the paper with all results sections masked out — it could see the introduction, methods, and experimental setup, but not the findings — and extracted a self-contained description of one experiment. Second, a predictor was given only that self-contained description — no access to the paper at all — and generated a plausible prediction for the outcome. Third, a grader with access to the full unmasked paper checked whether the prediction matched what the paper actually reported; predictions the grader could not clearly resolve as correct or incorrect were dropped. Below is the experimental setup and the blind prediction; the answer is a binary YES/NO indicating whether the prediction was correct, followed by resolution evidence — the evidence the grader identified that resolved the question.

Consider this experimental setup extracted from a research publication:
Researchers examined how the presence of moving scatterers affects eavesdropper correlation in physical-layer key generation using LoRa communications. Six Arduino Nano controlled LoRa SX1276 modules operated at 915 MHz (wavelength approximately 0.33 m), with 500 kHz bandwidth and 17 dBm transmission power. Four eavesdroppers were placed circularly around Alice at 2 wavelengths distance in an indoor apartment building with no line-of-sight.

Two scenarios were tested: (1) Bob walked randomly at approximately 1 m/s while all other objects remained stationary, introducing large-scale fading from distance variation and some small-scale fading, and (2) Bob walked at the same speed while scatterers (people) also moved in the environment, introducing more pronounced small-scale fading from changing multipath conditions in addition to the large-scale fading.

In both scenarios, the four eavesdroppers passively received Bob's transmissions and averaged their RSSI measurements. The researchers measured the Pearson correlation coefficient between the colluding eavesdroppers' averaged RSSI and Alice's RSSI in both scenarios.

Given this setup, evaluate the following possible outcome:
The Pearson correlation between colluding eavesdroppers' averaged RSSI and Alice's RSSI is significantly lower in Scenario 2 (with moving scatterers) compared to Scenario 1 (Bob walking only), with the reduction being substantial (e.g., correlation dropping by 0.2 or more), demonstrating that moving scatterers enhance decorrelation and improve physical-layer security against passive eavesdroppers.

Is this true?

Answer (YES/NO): NO